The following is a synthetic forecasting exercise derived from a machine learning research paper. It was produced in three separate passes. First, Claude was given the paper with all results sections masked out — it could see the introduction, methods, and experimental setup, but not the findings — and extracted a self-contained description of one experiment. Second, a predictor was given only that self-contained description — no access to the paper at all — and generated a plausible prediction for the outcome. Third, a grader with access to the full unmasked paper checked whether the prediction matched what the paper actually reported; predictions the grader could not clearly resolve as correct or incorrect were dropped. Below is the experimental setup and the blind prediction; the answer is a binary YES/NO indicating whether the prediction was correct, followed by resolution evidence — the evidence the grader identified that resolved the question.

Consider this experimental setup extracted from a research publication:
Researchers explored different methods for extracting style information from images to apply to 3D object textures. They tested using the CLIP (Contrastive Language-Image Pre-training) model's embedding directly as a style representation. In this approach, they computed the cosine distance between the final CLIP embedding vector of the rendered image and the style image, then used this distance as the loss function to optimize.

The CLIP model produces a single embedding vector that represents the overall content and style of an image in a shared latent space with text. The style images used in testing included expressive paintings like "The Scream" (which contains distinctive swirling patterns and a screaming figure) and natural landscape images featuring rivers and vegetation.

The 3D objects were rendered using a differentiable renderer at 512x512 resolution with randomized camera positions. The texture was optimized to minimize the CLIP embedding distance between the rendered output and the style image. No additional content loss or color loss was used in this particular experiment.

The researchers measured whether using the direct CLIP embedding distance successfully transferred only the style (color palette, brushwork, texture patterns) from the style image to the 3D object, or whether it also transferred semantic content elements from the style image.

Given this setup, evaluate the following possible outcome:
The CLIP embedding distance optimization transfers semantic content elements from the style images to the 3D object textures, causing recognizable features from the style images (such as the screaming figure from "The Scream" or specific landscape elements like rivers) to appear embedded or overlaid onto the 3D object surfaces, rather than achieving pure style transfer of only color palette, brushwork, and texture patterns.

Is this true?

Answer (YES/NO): YES